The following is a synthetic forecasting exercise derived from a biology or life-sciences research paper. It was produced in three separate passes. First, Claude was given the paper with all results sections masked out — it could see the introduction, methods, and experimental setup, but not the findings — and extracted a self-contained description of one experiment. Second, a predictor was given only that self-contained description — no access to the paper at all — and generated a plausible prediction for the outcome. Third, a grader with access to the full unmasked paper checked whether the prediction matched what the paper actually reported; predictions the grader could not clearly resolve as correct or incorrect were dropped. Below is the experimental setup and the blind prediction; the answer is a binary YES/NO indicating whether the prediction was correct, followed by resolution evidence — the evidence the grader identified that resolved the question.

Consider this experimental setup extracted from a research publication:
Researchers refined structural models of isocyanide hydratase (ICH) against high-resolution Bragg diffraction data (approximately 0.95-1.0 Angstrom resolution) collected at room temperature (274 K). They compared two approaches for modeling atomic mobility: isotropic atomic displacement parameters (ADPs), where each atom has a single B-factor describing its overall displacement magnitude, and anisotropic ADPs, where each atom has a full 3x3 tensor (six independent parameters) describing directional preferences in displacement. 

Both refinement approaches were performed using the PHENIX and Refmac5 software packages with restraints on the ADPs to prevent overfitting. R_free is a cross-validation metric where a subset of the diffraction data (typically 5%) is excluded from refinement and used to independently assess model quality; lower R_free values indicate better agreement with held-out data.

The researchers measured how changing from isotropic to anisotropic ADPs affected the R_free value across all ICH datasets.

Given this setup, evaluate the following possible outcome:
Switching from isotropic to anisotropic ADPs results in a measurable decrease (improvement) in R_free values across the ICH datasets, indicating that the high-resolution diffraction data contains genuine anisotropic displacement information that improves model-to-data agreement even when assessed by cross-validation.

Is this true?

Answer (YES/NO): YES